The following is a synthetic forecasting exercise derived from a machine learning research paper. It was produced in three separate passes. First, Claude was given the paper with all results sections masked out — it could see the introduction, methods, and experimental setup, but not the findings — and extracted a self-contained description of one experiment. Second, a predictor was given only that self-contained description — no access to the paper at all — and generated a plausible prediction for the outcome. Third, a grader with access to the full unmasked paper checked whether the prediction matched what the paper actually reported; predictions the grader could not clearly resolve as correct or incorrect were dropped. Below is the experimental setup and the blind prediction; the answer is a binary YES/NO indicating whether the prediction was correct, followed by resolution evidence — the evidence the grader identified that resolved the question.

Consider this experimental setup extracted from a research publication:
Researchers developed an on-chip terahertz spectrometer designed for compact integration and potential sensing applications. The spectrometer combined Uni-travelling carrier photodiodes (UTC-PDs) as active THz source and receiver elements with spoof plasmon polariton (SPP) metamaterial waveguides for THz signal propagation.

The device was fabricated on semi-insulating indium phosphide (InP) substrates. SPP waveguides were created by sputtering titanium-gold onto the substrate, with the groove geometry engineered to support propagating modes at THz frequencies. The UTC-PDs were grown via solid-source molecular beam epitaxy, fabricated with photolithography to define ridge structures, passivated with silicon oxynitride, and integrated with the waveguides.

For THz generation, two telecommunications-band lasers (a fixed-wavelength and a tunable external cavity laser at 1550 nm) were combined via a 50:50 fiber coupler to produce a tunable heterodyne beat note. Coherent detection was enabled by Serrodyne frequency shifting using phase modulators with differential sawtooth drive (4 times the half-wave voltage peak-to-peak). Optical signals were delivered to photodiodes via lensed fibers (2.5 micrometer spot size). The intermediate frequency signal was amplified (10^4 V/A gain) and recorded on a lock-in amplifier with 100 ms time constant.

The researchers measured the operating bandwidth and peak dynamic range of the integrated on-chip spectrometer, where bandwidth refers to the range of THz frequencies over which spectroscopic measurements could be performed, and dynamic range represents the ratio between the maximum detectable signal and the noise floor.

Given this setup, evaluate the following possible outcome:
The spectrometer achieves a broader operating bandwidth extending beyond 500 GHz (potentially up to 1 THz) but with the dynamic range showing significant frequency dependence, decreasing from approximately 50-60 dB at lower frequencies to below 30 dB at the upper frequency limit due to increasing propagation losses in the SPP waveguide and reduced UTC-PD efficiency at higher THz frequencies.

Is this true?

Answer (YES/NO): NO